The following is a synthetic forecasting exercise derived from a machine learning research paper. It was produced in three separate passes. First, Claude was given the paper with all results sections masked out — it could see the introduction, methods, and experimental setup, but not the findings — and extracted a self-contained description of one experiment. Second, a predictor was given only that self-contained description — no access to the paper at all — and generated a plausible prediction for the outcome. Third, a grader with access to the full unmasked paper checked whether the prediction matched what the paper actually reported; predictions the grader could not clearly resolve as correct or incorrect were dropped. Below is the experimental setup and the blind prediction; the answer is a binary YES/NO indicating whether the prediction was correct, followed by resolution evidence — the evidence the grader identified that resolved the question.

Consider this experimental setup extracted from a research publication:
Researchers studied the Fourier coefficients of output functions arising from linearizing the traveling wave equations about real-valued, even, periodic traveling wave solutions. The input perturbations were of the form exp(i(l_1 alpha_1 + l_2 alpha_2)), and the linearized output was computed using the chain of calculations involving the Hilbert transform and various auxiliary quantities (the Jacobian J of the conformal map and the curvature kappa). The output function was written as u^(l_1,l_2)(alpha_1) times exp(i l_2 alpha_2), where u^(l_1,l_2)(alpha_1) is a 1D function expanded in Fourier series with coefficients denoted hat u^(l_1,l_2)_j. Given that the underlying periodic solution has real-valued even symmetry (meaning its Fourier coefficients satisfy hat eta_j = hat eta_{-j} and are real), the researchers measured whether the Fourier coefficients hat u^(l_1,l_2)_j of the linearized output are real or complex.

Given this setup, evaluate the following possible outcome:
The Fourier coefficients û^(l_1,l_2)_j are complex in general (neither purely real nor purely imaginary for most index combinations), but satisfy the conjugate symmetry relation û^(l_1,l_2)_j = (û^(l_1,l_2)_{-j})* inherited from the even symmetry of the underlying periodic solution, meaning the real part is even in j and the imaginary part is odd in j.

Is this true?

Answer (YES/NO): NO